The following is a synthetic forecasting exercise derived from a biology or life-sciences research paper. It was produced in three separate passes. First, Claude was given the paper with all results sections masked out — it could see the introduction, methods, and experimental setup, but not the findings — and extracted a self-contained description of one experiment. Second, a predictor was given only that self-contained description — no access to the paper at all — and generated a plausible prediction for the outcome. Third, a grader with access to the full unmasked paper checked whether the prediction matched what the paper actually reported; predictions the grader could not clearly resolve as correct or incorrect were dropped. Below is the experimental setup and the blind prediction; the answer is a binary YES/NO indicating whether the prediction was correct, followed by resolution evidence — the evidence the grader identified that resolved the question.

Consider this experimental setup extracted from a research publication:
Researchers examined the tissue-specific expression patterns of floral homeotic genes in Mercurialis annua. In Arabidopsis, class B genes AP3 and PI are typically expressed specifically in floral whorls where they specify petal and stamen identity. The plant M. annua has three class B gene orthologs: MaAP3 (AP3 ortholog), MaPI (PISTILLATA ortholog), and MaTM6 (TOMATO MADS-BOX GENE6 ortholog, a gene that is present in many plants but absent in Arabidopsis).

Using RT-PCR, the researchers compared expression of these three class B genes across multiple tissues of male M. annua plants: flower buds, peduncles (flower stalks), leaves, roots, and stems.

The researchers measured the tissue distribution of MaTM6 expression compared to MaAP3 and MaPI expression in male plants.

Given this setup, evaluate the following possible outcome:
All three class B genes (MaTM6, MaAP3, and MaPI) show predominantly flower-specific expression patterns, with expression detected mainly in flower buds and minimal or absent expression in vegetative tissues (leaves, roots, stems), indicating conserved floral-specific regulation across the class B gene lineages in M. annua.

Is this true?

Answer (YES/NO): NO